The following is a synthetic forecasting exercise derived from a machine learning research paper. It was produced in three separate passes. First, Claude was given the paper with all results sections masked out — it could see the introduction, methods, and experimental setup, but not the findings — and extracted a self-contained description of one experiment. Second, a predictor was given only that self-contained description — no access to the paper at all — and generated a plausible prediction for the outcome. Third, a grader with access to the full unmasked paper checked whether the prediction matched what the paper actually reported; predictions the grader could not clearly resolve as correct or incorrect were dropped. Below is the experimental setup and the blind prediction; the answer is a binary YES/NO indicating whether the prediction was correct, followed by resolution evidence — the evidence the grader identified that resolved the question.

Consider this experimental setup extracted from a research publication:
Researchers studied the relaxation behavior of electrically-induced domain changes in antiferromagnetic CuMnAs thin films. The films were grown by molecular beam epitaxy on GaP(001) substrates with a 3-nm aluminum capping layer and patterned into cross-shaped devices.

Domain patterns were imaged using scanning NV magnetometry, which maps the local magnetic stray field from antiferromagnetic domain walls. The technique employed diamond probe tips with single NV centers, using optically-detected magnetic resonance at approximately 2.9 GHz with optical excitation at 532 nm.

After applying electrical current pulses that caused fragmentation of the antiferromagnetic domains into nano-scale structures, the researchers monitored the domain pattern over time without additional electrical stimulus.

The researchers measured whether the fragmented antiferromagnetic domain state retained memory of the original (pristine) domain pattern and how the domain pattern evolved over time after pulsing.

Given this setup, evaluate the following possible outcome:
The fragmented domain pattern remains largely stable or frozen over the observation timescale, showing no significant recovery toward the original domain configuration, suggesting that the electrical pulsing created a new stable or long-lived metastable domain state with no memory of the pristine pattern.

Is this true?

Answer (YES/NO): NO